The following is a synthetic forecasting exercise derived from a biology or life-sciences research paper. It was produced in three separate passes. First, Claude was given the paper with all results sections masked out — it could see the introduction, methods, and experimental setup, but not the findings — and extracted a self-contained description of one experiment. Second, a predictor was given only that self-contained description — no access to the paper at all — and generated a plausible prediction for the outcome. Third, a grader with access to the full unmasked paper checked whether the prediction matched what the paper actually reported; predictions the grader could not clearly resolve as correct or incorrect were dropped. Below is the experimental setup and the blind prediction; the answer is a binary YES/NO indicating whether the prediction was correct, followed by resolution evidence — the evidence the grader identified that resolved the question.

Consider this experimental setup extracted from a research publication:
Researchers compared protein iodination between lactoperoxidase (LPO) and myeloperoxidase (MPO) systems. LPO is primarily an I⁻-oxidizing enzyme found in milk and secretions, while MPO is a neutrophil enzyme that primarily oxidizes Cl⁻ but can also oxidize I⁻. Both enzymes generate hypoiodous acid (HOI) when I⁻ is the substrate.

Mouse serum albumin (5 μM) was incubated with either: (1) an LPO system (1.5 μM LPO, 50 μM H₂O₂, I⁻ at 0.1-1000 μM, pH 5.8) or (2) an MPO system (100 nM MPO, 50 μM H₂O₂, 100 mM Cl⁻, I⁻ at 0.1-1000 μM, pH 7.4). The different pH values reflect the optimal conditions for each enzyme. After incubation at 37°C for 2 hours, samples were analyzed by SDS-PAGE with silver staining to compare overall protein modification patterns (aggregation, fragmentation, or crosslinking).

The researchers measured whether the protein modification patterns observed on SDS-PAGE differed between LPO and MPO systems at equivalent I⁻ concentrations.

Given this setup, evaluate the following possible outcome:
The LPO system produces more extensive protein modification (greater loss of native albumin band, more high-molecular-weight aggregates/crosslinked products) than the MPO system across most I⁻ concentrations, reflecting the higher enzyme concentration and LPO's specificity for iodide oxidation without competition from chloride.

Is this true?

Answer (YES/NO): NO